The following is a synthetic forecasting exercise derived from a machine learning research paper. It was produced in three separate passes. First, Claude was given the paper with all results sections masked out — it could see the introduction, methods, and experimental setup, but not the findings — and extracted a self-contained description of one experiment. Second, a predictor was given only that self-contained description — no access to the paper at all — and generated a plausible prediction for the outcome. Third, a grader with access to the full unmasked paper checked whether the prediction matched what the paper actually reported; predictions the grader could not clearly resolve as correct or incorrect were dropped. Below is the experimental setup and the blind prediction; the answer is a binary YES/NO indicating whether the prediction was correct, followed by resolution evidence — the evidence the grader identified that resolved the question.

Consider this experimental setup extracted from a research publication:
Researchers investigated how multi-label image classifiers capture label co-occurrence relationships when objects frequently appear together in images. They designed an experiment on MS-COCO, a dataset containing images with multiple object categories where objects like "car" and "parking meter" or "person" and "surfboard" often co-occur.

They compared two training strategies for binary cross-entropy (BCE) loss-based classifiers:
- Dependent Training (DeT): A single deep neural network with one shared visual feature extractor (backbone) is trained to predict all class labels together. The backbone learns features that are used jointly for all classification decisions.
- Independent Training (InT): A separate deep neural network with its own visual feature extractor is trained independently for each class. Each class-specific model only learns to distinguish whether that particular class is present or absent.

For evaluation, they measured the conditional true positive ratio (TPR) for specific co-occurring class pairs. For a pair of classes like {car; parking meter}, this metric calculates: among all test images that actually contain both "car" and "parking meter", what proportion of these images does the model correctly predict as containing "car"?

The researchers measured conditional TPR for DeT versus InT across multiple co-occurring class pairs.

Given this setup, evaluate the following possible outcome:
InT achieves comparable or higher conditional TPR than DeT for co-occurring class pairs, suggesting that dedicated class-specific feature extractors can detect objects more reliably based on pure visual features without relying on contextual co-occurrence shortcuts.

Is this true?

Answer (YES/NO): NO